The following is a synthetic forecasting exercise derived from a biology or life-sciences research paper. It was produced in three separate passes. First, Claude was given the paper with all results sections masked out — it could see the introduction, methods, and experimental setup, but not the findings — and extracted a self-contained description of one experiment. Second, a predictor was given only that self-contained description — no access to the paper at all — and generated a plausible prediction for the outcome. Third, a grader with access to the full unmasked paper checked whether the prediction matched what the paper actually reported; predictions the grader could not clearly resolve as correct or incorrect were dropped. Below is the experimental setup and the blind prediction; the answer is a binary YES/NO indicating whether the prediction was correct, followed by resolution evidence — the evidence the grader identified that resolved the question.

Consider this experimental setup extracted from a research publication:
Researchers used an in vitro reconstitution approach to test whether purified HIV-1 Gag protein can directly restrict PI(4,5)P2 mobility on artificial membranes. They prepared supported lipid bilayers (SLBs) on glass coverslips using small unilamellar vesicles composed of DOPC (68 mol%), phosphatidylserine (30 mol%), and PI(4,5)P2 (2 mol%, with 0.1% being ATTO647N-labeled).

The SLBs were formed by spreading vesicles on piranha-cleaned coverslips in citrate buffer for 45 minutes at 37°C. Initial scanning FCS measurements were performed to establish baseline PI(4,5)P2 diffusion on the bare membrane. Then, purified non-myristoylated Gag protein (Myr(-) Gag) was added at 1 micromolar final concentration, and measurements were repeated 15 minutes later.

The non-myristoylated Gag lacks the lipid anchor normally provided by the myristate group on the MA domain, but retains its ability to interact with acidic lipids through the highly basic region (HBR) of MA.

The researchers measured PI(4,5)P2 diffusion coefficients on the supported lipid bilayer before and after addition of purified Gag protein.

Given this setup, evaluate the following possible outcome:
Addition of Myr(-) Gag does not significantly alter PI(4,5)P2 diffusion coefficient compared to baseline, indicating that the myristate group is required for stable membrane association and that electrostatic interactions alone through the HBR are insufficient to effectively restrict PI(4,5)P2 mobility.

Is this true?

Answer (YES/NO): NO